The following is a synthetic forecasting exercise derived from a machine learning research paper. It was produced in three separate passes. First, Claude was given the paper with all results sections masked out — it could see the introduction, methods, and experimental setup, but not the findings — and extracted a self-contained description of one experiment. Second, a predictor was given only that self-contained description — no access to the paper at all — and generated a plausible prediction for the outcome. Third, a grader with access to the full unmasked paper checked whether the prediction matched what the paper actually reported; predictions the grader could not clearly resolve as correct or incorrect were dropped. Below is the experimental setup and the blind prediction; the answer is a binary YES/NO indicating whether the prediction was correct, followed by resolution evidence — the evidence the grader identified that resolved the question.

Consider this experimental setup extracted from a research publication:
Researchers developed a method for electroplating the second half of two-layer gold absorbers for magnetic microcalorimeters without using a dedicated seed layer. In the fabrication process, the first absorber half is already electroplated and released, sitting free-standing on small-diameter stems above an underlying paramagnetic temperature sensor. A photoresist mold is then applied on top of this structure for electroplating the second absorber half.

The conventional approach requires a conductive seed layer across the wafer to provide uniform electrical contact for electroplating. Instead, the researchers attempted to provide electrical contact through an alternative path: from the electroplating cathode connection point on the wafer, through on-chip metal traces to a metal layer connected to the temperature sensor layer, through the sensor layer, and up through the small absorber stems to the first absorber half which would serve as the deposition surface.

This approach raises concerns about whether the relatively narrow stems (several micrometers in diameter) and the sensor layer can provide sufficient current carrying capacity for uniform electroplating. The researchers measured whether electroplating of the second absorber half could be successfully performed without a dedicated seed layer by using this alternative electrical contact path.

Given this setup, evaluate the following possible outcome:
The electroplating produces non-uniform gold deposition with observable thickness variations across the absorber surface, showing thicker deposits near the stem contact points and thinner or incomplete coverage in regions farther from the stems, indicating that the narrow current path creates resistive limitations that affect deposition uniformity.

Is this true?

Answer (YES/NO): NO